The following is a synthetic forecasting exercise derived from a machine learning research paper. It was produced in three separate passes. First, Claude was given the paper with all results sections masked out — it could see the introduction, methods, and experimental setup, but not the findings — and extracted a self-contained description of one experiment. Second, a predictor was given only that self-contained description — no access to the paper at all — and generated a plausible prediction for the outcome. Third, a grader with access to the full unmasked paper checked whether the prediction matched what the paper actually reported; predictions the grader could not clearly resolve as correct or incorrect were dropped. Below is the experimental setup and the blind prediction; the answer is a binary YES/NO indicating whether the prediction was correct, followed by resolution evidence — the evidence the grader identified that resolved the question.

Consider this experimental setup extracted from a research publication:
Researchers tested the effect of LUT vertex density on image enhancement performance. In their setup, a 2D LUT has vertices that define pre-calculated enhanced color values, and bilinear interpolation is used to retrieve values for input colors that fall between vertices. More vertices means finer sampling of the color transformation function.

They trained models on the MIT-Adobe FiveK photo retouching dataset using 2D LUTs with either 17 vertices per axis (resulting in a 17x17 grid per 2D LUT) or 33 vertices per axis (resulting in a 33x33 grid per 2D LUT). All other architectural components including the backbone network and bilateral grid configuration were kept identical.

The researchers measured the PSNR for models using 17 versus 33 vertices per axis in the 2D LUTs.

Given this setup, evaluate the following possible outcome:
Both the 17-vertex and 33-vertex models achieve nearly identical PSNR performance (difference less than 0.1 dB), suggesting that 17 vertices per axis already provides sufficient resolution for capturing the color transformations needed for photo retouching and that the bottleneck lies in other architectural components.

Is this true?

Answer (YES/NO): NO